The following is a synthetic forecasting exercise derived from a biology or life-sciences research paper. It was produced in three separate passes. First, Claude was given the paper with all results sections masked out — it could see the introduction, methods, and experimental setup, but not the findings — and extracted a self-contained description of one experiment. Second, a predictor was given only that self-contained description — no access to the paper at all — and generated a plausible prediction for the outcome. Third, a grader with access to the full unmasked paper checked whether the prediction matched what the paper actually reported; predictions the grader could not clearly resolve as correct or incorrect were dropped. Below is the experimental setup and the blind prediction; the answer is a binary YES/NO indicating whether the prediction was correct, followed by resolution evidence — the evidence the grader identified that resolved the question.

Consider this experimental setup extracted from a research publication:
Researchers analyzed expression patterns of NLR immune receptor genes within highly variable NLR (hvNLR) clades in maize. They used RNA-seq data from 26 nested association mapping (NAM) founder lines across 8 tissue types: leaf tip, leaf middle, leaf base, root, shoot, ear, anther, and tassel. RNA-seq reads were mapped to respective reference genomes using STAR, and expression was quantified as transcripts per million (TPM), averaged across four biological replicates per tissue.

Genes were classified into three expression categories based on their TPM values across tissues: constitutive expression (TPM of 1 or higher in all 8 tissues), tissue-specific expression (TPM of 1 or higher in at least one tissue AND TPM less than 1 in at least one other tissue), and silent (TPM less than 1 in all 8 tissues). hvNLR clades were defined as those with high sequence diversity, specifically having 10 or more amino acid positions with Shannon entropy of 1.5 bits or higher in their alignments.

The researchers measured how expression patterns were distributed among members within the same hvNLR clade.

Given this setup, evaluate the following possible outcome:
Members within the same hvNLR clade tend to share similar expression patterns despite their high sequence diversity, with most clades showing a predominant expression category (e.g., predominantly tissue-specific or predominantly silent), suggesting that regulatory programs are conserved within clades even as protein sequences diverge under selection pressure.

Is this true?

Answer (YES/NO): NO